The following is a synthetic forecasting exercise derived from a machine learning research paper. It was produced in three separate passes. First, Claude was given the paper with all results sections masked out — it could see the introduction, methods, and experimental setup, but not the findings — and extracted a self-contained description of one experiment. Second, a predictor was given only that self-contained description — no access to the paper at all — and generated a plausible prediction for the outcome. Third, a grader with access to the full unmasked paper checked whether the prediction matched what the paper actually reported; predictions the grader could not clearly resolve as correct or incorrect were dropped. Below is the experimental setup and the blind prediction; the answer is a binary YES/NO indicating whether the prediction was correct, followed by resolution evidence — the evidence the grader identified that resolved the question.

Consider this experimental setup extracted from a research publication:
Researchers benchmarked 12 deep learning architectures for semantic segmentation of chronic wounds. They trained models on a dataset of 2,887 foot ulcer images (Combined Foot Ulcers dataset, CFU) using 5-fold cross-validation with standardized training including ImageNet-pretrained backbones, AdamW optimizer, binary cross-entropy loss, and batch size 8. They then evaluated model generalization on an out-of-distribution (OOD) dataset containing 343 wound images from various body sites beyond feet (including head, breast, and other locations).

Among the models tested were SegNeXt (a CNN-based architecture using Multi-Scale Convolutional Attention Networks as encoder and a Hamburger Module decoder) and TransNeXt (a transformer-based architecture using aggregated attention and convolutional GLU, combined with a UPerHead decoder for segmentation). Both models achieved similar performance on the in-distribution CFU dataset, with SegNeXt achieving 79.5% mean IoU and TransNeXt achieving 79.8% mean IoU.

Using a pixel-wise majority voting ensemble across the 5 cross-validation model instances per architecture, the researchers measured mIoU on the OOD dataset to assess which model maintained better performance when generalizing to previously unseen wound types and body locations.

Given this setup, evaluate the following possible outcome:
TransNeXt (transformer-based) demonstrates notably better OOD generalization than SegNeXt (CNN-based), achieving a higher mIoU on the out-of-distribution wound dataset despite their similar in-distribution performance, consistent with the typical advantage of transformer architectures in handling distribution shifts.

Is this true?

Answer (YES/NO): YES